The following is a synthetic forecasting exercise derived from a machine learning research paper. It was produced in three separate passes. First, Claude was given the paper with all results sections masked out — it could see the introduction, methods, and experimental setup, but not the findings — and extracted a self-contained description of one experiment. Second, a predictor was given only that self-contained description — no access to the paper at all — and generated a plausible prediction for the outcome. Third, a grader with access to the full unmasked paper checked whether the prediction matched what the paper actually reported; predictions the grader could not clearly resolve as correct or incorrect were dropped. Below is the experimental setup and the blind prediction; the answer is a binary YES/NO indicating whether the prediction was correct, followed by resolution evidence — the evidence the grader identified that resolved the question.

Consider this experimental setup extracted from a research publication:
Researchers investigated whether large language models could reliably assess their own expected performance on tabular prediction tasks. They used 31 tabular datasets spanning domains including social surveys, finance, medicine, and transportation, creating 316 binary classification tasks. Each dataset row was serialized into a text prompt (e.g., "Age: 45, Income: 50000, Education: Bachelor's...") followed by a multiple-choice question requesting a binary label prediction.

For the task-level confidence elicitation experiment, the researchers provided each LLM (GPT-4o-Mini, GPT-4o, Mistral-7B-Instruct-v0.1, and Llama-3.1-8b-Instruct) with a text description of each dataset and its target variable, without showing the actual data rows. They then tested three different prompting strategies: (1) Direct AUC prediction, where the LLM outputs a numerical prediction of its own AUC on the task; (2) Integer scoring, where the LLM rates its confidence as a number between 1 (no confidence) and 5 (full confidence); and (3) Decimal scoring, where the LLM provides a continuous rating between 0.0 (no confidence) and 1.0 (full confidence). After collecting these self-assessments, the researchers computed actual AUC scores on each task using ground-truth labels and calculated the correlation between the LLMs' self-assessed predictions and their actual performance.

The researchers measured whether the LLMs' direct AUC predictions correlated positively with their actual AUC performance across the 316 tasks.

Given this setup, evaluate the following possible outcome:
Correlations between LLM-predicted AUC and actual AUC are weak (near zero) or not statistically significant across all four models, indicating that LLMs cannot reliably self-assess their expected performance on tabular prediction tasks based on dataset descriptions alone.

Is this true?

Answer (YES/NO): NO